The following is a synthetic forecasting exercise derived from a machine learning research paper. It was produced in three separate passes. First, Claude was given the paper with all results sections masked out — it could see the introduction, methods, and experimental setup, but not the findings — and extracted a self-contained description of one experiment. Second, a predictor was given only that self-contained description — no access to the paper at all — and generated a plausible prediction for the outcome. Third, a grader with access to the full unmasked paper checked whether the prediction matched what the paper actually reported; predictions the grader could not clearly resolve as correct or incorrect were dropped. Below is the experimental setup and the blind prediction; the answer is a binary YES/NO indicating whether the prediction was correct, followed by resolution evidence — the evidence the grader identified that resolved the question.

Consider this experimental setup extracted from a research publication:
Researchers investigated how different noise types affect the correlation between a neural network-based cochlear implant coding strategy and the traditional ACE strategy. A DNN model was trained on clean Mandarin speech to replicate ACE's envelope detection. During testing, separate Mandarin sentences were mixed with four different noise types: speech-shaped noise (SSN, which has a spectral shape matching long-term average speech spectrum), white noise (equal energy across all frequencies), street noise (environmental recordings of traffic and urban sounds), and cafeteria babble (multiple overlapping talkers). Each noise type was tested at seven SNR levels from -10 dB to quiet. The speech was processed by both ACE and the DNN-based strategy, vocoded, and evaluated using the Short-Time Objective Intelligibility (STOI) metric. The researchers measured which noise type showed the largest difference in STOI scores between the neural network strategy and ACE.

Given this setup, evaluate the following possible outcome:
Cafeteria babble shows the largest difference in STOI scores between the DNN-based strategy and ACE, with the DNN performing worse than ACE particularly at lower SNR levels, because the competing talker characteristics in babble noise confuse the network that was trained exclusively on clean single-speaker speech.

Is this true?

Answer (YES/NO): NO